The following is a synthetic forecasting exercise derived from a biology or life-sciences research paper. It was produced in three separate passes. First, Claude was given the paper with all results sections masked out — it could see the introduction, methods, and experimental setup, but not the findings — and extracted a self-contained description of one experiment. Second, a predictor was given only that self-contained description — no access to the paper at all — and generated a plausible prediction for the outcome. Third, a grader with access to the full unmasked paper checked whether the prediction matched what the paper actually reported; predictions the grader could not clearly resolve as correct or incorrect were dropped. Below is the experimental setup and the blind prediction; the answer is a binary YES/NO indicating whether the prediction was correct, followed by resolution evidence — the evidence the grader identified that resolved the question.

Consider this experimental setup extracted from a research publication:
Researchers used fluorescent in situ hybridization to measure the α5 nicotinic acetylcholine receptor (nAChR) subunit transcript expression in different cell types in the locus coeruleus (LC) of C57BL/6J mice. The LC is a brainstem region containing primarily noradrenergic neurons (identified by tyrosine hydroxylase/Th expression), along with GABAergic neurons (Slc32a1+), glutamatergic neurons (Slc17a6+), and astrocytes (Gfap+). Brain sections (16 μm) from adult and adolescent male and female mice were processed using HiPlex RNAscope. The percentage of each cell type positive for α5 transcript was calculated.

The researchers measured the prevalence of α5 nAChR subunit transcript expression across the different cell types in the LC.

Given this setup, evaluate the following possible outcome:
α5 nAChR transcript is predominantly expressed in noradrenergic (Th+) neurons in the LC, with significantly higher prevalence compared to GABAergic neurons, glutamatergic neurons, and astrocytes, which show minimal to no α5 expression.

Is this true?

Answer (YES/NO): NO